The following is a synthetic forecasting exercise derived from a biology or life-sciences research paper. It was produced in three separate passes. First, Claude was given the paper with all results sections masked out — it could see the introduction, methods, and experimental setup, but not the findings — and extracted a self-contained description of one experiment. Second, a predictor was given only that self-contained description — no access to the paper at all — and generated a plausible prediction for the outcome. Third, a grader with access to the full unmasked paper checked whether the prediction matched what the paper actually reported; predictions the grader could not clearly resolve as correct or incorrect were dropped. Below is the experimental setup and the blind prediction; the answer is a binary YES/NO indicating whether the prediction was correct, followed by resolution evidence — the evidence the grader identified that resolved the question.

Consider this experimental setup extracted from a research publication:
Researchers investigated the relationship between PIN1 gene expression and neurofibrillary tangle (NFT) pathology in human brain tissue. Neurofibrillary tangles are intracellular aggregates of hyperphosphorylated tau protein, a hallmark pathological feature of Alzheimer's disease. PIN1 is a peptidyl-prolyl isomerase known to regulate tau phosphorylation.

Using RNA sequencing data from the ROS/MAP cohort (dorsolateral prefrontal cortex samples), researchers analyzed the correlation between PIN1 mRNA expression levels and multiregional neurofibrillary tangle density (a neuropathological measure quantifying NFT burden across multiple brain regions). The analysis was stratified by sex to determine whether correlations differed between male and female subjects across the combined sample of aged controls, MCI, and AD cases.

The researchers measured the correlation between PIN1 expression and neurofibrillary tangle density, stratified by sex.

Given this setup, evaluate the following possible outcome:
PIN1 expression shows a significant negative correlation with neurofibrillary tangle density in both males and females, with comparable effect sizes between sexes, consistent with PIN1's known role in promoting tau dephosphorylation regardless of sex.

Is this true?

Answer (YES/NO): NO